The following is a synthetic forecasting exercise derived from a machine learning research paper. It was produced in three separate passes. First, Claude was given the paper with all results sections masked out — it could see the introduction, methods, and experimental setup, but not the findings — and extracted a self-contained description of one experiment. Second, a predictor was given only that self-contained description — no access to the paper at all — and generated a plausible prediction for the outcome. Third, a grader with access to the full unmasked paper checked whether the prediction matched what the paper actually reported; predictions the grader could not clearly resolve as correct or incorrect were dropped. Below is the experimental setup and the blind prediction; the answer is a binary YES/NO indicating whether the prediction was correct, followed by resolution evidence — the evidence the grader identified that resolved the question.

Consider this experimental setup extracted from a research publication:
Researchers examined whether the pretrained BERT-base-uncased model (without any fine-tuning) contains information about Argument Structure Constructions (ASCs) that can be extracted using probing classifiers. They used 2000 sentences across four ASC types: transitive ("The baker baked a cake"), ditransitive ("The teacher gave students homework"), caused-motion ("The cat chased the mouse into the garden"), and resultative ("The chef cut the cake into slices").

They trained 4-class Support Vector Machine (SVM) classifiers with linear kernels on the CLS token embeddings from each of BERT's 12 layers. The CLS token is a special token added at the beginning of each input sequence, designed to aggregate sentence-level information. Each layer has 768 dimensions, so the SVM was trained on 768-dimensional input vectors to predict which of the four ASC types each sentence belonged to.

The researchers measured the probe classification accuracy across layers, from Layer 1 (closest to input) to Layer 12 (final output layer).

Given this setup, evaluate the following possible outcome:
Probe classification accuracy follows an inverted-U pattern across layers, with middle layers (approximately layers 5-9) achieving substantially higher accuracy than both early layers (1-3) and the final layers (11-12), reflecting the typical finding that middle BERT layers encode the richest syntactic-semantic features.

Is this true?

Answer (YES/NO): NO